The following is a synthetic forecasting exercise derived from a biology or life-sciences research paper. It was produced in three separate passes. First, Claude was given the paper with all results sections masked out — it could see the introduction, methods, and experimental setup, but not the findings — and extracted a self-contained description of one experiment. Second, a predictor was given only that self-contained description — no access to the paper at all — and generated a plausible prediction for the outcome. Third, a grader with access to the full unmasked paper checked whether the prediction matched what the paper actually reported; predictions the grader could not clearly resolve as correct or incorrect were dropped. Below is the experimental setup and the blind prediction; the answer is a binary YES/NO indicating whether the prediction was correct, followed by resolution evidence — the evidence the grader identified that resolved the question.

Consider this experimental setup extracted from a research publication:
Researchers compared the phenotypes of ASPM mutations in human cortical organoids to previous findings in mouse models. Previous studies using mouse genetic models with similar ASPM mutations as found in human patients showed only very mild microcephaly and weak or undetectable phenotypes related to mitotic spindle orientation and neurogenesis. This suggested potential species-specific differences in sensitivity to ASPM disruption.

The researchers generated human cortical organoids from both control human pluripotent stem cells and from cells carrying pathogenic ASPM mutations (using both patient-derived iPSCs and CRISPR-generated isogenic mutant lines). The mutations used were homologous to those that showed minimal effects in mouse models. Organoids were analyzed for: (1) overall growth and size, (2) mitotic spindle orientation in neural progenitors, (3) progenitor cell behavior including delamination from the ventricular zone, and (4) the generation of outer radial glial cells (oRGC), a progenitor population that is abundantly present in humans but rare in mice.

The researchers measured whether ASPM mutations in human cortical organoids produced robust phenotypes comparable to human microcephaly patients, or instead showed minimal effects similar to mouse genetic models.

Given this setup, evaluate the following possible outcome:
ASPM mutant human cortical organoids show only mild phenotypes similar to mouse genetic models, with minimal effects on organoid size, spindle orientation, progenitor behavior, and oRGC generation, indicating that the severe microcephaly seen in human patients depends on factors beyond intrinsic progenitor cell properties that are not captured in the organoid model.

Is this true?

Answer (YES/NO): NO